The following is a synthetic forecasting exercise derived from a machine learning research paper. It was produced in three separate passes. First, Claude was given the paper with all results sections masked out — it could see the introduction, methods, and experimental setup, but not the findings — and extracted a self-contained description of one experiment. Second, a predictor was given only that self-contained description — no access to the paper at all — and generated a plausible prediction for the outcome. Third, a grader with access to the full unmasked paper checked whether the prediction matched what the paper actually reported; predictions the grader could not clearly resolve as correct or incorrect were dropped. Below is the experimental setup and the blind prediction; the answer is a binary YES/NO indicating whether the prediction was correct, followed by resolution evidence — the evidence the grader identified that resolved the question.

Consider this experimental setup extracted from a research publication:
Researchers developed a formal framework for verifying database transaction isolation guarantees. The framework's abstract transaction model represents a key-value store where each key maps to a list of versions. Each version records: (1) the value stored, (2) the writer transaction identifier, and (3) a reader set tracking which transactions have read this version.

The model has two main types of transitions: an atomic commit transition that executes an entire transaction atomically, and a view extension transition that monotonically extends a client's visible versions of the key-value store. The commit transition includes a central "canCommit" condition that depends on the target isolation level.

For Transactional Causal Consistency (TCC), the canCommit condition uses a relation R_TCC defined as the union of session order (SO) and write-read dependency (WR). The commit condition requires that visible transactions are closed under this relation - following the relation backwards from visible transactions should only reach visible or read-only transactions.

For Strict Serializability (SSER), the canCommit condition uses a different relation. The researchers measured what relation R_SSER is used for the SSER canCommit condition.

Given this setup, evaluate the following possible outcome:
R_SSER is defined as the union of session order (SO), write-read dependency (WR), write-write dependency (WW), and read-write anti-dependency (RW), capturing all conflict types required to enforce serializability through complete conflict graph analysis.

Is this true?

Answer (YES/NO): NO